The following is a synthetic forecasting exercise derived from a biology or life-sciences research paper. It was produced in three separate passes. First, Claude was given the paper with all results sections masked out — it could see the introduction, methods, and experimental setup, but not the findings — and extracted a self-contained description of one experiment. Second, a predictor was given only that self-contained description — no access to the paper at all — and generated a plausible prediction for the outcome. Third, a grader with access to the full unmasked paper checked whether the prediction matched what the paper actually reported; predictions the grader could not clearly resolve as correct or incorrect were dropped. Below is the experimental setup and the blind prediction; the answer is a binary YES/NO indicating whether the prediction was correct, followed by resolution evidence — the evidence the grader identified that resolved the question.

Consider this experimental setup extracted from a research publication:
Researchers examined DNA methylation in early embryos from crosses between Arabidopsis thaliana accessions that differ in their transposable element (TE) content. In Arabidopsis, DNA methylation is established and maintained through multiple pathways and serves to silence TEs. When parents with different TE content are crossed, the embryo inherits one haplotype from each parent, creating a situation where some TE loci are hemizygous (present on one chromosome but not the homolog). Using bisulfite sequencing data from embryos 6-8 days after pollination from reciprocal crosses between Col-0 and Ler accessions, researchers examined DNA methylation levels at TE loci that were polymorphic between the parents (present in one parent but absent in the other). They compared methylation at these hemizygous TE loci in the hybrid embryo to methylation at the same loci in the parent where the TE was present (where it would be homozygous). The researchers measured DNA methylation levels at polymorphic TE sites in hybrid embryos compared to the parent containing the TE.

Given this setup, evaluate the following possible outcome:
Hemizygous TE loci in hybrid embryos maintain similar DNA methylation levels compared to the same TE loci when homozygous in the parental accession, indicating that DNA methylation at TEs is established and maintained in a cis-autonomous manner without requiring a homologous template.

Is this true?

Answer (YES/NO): NO